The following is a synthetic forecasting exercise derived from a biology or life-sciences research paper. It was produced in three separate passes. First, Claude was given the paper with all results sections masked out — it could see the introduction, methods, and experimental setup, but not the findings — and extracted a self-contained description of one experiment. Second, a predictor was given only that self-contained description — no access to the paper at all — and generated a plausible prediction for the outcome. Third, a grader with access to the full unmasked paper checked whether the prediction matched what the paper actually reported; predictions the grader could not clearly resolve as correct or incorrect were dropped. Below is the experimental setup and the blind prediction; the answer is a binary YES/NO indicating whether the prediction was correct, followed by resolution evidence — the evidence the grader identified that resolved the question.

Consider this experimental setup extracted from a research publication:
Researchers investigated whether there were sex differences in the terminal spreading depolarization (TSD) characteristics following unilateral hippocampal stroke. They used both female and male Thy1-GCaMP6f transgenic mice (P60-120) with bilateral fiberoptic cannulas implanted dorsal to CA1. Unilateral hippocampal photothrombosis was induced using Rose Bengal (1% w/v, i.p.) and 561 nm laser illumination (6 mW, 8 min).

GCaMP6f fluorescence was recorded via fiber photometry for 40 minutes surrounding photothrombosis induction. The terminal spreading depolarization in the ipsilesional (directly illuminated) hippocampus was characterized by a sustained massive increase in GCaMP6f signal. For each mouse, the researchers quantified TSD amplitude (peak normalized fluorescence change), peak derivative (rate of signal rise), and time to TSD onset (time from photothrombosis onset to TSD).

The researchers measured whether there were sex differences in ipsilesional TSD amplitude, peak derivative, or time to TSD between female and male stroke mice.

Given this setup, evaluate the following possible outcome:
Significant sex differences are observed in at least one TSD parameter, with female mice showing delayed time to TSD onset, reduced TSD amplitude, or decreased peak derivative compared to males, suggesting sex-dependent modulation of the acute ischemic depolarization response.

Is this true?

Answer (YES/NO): NO